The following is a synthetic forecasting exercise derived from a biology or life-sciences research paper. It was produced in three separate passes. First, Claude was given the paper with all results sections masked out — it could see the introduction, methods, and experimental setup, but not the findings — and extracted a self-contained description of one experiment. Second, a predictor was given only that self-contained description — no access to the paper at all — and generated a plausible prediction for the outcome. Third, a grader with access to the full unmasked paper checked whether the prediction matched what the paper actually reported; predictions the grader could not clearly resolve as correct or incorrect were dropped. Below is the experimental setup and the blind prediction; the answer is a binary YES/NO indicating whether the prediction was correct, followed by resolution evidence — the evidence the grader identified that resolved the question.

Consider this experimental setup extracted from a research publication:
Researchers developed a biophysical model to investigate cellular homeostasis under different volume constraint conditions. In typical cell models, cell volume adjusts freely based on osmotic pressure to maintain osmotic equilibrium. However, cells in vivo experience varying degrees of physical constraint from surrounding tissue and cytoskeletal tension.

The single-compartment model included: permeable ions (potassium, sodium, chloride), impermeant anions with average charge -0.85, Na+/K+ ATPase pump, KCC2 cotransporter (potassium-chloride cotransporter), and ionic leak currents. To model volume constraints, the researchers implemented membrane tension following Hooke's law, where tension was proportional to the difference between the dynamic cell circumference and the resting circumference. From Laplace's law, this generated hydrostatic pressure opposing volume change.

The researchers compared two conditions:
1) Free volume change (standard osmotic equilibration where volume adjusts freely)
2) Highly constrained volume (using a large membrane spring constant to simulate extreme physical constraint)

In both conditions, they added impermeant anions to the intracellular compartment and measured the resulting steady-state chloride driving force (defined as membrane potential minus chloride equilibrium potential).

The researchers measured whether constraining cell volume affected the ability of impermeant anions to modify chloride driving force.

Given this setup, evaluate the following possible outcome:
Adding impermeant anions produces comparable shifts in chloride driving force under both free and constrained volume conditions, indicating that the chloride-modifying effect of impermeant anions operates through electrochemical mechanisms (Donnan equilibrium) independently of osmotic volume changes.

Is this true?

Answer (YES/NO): NO